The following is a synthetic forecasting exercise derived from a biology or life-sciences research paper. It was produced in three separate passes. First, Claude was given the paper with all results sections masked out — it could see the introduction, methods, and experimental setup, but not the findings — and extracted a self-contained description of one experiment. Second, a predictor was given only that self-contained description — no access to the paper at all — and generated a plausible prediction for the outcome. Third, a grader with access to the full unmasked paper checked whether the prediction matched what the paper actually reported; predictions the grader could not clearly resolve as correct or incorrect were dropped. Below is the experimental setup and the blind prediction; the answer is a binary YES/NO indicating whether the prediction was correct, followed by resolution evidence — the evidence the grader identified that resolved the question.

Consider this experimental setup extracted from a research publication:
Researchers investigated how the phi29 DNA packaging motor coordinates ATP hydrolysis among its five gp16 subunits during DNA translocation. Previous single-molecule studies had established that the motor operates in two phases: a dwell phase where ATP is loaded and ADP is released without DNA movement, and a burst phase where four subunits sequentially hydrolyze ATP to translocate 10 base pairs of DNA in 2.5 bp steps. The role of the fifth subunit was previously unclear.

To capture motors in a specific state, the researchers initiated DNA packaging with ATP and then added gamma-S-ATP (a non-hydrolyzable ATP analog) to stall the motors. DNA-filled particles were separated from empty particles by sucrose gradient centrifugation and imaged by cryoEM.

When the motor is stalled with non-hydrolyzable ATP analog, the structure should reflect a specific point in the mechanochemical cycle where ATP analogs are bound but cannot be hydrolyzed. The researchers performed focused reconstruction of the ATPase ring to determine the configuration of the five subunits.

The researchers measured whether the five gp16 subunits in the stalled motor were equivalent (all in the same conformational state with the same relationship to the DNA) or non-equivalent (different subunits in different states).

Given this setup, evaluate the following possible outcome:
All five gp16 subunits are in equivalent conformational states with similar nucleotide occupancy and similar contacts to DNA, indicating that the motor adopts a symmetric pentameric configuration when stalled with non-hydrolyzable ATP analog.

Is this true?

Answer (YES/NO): NO